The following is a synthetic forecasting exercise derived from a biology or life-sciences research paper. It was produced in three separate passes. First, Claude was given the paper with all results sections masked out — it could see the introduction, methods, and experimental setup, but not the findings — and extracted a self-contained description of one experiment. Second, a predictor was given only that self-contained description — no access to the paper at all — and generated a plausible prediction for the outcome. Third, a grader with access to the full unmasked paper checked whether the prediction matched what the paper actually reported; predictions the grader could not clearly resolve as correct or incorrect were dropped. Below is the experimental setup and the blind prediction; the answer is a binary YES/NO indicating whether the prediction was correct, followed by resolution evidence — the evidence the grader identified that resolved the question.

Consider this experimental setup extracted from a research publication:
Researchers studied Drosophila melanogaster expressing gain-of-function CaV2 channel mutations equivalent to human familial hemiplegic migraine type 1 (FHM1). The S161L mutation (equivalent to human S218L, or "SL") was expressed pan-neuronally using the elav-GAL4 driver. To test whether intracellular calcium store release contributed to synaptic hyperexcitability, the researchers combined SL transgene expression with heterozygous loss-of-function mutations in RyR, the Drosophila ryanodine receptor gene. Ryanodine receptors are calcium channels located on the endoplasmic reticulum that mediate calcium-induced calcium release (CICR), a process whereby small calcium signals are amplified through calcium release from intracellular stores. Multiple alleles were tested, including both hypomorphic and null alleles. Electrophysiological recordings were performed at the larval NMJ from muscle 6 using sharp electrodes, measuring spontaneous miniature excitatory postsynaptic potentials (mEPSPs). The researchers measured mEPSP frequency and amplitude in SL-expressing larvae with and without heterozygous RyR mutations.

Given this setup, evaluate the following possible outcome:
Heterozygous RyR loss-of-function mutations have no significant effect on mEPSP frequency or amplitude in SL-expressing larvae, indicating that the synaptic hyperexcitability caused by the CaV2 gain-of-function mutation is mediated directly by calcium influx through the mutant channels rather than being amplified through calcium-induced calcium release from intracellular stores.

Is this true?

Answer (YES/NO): NO